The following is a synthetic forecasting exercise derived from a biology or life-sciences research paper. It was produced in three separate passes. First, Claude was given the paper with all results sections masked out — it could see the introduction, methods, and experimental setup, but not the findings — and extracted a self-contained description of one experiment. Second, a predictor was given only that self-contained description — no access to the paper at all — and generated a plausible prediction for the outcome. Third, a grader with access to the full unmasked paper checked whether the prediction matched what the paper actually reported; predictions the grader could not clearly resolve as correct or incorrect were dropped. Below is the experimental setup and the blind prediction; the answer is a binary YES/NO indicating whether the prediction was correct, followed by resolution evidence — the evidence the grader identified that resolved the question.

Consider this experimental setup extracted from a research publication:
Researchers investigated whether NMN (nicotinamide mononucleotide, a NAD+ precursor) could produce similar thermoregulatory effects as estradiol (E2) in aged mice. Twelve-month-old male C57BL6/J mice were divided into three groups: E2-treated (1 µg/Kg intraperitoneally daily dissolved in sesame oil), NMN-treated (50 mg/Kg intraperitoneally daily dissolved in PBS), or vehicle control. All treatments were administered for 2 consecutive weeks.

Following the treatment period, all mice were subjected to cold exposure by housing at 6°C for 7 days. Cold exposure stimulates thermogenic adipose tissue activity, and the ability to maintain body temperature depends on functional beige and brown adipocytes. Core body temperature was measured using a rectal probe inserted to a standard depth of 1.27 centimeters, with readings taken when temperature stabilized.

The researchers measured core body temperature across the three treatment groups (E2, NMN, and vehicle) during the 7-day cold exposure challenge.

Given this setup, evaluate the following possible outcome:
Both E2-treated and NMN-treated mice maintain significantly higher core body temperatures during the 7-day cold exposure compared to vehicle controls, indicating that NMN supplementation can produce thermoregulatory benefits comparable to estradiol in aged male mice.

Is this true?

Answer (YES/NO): YES